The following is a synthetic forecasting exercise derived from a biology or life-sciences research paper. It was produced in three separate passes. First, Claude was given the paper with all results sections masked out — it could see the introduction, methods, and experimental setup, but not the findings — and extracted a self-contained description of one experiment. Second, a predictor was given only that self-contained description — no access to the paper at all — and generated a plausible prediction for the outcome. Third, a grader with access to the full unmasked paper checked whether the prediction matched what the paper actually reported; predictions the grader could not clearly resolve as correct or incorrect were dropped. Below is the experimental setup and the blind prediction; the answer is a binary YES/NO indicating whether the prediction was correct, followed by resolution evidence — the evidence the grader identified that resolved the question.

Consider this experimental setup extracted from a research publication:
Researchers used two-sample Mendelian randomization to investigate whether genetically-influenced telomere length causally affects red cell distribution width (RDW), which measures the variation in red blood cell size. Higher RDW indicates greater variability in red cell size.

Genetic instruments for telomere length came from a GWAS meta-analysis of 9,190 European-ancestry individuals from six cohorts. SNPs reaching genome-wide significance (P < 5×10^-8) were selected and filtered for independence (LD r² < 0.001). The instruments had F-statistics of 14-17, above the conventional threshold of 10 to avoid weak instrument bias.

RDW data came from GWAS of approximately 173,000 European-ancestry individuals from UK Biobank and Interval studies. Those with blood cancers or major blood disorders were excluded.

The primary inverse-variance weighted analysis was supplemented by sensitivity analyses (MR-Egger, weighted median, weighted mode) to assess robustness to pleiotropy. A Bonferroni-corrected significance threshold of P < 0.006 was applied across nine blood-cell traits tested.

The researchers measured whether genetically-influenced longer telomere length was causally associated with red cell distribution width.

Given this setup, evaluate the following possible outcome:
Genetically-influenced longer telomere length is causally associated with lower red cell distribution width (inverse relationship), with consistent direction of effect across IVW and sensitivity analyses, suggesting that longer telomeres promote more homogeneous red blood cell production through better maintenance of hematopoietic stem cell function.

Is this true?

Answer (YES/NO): NO